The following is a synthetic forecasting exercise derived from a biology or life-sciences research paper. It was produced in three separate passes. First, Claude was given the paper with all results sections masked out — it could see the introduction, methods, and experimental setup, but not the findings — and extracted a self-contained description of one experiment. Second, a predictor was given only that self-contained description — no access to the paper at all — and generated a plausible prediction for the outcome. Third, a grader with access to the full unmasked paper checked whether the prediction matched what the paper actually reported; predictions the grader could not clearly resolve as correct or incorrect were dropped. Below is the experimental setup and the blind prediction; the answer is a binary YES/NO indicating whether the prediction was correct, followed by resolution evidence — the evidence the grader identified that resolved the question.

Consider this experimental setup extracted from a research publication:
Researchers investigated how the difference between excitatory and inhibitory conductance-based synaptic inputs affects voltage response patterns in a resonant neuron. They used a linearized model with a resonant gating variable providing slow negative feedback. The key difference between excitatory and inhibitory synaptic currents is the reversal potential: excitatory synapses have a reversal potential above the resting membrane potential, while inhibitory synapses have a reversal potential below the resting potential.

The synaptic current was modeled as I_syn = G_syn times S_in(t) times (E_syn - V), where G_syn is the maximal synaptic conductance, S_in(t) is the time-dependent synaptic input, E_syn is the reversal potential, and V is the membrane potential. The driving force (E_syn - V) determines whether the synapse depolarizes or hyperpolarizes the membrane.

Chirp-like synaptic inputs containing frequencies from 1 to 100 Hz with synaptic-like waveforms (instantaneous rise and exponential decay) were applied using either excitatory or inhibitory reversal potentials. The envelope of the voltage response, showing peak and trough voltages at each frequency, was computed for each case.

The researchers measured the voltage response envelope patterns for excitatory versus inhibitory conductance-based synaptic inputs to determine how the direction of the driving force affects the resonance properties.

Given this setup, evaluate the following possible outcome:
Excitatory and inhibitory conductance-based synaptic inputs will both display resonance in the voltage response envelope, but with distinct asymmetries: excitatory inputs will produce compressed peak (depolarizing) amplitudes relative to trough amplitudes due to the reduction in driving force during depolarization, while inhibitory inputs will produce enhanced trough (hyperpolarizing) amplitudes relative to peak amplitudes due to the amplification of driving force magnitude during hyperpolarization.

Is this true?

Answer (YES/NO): NO